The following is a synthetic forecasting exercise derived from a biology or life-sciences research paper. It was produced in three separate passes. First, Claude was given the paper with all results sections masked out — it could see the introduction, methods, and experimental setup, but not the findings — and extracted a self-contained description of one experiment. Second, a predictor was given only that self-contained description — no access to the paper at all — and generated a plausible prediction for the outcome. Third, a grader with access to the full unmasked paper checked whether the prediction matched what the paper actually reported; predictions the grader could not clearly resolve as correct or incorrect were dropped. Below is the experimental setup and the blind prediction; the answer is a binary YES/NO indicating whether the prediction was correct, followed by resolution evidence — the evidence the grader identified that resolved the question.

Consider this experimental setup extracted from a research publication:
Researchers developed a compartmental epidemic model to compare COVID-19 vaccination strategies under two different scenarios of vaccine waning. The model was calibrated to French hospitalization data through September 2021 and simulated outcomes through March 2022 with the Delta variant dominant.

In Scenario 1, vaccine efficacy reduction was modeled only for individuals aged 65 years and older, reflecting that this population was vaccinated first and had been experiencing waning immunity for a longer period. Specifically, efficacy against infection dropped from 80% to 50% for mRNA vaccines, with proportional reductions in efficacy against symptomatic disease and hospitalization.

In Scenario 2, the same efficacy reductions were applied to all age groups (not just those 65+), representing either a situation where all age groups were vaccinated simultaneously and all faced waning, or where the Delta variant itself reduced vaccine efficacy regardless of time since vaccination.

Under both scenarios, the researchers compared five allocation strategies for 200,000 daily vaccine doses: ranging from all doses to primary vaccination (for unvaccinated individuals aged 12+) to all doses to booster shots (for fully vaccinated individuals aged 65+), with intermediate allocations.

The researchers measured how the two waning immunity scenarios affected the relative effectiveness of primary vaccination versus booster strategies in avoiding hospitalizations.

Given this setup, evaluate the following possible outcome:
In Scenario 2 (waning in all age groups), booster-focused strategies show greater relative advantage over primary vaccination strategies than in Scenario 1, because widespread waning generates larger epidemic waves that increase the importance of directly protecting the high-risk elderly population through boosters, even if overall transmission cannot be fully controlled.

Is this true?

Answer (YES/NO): NO